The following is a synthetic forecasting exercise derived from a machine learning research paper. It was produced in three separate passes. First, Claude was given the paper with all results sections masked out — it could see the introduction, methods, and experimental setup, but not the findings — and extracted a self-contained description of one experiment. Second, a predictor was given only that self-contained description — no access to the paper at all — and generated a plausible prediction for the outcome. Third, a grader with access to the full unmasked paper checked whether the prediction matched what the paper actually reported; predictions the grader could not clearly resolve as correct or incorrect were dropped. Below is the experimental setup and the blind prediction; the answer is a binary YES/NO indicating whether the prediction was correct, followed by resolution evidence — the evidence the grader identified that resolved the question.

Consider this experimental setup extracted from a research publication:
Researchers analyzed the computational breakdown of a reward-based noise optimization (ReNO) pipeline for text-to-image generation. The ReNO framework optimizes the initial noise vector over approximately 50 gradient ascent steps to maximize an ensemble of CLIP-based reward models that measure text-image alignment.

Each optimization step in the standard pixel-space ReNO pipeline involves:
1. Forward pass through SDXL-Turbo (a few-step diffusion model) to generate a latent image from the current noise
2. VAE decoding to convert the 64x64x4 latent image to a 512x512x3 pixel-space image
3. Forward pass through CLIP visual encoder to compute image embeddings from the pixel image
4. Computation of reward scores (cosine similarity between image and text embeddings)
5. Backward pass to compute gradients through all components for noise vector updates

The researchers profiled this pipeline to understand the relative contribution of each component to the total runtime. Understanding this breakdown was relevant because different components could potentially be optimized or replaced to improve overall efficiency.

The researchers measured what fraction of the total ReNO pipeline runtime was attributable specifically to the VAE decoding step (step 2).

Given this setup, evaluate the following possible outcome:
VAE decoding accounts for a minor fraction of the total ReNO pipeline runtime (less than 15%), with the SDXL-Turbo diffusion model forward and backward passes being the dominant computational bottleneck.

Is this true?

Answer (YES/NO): NO